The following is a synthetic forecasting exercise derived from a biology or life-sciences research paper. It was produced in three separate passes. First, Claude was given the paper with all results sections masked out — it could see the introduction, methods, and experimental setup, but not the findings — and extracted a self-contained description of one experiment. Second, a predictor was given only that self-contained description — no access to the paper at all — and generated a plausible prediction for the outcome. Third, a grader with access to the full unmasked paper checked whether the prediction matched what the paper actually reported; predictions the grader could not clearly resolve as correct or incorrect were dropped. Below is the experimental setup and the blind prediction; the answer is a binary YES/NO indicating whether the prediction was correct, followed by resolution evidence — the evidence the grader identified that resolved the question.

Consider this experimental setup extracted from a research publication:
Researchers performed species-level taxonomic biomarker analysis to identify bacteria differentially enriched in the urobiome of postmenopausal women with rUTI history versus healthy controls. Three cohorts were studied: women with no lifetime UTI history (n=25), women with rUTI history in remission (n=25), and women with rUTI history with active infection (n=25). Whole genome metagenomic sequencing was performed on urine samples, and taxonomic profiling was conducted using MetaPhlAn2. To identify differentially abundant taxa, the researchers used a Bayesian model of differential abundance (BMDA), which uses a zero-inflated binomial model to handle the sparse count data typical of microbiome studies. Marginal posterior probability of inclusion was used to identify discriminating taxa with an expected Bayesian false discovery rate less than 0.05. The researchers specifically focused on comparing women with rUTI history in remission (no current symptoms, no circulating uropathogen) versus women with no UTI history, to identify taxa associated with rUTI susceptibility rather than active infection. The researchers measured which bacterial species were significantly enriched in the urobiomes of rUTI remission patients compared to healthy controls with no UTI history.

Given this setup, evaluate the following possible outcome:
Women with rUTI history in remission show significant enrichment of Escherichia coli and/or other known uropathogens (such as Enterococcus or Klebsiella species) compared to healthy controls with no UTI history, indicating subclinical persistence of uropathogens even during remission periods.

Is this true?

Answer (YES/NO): YES